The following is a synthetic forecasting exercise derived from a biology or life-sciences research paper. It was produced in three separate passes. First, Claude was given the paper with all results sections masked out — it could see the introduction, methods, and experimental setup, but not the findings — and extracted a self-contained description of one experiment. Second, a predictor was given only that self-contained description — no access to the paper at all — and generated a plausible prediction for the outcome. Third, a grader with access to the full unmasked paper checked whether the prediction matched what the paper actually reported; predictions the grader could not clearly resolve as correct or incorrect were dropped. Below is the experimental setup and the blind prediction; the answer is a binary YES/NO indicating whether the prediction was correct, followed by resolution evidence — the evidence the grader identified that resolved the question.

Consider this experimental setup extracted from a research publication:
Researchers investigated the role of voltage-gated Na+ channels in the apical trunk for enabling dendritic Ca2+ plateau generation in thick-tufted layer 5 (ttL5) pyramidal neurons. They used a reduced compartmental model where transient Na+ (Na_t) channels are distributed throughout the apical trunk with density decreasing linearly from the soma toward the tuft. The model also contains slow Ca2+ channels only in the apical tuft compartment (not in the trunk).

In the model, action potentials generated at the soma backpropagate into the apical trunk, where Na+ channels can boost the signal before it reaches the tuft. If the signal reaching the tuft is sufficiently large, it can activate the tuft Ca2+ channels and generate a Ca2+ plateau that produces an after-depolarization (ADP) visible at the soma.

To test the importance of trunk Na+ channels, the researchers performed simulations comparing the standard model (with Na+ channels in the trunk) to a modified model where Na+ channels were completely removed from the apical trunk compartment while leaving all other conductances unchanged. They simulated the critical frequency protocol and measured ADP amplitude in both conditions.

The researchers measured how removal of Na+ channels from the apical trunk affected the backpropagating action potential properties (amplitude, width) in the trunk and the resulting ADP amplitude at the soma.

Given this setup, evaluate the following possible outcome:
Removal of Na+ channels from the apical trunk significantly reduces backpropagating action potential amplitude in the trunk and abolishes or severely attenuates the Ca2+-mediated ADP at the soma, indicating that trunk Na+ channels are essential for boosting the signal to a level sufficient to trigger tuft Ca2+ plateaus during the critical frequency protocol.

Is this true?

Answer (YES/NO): YES